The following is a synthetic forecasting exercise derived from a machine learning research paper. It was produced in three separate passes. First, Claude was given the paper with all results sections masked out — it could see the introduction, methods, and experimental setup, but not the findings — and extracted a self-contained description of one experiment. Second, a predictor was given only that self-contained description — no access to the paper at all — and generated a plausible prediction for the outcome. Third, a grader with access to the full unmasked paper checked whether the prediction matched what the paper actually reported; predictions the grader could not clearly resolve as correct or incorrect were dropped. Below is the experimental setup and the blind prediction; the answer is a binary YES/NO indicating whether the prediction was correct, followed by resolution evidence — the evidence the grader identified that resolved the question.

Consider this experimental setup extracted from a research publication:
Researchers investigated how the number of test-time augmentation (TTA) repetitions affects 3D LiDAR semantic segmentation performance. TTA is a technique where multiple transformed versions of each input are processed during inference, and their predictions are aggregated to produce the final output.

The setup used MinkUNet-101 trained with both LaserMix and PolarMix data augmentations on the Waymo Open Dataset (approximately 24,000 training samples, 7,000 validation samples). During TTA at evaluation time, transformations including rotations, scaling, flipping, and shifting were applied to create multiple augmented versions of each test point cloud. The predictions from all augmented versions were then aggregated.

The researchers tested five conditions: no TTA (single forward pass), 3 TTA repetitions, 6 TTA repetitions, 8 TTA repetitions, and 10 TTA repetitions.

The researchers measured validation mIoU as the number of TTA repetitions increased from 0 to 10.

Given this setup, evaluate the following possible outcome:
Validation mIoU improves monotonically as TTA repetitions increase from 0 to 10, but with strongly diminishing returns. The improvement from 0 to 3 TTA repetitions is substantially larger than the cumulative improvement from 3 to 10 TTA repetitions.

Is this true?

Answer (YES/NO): NO